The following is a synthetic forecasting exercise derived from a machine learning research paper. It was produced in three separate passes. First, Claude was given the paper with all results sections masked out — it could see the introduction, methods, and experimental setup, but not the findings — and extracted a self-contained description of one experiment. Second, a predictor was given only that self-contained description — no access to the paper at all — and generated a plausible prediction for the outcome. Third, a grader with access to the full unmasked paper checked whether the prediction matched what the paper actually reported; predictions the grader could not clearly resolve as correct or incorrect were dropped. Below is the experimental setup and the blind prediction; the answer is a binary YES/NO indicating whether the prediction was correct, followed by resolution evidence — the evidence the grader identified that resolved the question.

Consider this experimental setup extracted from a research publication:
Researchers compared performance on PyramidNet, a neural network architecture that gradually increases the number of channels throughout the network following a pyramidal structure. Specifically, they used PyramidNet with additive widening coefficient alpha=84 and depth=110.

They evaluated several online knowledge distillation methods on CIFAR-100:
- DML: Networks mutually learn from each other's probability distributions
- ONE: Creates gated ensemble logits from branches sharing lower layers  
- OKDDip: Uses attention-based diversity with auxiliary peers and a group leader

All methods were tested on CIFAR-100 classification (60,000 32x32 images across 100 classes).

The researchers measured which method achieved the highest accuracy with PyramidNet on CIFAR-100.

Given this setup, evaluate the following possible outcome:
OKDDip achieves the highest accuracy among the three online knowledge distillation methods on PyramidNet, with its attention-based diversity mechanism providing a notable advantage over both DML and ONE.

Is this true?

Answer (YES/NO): NO